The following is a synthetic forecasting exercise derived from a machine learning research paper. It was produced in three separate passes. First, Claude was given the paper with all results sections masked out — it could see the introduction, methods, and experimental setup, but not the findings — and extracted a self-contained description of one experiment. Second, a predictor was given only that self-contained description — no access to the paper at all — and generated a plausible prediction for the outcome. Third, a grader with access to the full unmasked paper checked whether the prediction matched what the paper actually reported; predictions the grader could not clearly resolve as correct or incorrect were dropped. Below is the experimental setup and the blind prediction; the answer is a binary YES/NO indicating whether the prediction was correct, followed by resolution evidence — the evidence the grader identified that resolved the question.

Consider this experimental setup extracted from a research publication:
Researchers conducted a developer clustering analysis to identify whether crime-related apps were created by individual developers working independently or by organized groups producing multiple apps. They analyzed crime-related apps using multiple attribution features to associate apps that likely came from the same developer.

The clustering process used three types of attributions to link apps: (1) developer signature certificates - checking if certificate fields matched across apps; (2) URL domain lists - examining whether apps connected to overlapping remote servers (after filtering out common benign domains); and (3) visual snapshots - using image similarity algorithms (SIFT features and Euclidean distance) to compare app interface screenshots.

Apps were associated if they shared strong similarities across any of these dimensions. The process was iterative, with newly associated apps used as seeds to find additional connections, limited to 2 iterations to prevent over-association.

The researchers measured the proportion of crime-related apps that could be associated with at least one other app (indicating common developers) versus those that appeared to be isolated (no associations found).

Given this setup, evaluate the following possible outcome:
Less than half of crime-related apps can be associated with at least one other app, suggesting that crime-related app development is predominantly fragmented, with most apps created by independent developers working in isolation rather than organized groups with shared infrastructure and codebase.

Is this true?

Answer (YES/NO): NO